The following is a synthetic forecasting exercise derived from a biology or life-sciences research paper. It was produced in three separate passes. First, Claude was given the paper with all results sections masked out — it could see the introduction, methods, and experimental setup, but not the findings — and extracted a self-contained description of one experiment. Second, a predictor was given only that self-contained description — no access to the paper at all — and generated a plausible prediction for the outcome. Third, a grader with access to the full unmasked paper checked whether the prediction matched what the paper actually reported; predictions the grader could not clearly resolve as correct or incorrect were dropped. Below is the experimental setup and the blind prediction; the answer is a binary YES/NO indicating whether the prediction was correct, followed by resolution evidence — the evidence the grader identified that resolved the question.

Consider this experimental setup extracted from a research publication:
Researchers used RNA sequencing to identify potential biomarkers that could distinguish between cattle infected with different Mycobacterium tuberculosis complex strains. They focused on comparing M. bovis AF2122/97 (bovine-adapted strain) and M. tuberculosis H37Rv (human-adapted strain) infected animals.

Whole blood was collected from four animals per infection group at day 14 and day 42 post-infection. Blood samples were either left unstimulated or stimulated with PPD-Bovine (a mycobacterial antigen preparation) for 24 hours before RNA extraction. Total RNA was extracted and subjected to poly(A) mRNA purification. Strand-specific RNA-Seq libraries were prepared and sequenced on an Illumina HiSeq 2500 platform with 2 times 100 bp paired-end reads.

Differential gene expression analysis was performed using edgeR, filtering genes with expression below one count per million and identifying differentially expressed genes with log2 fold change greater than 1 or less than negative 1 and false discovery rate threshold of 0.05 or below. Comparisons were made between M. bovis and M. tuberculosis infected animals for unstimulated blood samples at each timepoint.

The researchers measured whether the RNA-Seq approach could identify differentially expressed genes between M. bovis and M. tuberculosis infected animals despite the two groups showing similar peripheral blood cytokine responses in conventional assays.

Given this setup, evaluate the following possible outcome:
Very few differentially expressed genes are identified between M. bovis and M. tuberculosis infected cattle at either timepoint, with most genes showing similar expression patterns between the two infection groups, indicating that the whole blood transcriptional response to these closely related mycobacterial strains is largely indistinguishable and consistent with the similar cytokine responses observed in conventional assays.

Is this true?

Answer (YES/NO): NO